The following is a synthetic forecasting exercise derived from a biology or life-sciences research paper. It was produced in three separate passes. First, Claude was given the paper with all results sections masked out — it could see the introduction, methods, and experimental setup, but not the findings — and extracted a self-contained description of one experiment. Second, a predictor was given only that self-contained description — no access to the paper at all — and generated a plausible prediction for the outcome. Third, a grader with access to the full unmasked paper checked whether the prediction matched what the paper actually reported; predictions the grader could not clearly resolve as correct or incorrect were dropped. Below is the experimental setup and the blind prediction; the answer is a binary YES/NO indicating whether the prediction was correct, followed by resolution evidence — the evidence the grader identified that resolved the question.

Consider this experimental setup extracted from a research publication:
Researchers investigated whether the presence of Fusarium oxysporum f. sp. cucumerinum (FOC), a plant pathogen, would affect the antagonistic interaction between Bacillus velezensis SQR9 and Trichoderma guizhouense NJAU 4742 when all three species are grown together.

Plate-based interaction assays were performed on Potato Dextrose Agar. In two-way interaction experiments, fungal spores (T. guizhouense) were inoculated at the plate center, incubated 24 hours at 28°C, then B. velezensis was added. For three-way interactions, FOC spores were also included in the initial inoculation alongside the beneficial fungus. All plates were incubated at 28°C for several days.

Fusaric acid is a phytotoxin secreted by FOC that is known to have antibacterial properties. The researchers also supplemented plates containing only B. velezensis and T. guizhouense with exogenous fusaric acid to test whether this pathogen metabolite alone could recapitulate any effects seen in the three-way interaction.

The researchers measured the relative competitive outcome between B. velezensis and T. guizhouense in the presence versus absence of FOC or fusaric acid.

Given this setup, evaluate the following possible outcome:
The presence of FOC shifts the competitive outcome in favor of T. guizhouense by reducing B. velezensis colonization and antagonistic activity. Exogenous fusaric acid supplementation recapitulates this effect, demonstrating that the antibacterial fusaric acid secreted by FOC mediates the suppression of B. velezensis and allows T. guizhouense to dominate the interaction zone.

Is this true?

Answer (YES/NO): NO